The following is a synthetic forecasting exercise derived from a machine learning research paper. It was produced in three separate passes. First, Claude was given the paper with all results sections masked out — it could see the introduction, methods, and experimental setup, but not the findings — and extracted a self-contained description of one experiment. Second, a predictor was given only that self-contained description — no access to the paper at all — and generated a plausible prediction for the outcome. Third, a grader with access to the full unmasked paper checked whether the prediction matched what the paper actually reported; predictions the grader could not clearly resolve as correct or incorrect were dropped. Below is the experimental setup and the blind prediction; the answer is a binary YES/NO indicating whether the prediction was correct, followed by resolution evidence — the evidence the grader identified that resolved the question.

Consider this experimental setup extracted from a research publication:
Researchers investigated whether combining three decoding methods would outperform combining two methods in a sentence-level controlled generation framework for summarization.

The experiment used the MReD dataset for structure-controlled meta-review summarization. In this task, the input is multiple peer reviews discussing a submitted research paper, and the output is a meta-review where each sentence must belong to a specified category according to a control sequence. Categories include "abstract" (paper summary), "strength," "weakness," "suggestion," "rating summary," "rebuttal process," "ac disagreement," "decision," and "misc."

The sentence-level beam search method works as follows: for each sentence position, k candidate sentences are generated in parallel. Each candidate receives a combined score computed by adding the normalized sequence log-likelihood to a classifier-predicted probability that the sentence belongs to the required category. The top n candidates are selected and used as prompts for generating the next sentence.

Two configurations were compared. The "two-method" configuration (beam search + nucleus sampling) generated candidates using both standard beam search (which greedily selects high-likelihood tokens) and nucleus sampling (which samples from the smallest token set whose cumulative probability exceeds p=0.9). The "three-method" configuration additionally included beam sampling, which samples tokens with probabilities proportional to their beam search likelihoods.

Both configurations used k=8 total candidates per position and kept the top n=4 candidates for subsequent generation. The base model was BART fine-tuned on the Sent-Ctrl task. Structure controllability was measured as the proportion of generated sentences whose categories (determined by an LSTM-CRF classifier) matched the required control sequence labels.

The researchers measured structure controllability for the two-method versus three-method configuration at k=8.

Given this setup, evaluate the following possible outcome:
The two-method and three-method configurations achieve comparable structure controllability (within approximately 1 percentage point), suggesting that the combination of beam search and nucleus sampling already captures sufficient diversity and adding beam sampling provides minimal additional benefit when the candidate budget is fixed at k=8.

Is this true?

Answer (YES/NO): NO